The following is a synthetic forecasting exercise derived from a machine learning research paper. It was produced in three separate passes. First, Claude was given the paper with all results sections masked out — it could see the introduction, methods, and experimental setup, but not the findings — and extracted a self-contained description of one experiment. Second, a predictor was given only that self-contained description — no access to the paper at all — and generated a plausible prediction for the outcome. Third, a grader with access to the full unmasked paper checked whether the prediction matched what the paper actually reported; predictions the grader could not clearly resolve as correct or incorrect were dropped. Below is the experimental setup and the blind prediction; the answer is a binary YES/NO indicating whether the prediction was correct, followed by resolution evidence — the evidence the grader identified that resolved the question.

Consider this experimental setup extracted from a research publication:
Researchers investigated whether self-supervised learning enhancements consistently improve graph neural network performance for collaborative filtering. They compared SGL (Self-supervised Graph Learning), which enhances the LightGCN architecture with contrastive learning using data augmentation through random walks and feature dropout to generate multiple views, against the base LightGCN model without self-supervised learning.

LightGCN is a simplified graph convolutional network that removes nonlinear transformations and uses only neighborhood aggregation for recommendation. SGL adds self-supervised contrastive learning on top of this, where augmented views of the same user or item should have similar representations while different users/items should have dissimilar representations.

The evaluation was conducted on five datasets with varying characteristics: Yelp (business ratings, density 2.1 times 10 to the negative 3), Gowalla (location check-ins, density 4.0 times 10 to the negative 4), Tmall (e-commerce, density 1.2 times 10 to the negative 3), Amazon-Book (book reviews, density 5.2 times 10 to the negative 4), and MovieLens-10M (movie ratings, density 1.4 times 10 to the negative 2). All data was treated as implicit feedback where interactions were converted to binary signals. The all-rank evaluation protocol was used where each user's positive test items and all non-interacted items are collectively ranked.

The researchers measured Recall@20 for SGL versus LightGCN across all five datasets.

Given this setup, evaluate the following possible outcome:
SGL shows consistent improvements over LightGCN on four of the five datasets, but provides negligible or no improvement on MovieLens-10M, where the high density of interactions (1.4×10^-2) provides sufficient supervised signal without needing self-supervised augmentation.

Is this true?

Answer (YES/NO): NO